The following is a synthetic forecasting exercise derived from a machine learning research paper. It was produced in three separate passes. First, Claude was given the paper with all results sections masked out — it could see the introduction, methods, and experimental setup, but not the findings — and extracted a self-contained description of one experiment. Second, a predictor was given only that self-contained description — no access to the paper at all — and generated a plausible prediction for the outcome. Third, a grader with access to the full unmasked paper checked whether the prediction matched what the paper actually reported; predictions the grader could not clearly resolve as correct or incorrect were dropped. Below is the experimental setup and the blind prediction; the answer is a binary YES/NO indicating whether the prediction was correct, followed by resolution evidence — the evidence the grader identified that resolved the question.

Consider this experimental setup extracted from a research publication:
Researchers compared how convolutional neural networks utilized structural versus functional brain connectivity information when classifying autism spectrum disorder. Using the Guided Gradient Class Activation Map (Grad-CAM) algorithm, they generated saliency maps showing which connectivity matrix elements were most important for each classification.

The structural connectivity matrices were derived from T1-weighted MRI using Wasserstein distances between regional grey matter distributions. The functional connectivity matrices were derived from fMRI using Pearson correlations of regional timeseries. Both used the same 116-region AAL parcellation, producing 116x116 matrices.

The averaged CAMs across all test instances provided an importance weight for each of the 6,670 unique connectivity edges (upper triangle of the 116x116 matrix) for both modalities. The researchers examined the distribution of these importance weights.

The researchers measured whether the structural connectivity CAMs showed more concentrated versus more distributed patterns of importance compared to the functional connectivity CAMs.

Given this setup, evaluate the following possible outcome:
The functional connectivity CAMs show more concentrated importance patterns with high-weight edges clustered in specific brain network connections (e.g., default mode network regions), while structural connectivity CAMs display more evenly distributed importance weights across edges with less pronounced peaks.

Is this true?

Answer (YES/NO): NO